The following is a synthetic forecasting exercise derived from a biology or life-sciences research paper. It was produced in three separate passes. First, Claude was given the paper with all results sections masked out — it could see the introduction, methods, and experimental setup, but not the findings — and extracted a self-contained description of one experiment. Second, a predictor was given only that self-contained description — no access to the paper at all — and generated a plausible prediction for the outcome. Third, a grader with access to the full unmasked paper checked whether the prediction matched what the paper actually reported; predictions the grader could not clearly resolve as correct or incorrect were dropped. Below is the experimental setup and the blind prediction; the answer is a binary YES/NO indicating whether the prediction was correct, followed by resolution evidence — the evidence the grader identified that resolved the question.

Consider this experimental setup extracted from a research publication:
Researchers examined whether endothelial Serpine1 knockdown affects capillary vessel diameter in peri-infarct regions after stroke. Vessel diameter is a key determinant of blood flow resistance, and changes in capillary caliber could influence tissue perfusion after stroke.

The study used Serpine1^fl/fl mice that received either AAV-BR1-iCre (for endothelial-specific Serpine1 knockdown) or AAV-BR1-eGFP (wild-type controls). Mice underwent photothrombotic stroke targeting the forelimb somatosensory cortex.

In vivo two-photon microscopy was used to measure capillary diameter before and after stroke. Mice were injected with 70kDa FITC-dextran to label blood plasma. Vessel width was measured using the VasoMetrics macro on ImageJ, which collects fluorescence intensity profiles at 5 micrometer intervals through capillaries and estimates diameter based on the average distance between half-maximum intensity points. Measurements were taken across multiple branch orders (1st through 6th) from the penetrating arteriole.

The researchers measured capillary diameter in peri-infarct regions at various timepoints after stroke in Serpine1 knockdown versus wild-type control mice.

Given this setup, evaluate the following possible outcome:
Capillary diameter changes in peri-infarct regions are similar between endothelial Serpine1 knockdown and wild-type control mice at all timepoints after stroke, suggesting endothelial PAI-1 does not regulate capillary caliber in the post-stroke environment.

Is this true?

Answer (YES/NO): NO